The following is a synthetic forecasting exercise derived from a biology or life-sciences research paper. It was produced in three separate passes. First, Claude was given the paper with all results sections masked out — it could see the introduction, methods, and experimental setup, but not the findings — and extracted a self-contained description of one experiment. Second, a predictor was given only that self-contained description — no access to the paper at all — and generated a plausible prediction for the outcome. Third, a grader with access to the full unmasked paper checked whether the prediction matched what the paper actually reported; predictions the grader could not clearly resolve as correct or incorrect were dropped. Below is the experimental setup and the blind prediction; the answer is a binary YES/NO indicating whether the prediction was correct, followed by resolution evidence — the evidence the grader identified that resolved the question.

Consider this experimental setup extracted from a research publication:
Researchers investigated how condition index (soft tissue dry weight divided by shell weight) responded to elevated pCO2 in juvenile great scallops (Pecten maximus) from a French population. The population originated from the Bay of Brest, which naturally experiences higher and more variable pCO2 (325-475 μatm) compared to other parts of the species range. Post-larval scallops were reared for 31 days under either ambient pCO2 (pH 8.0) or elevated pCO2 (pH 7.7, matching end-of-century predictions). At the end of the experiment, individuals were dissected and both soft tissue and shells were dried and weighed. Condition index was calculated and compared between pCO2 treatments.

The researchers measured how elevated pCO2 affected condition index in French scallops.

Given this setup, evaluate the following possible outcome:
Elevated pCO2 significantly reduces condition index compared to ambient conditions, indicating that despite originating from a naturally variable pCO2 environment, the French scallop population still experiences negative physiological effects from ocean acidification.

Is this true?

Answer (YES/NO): NO